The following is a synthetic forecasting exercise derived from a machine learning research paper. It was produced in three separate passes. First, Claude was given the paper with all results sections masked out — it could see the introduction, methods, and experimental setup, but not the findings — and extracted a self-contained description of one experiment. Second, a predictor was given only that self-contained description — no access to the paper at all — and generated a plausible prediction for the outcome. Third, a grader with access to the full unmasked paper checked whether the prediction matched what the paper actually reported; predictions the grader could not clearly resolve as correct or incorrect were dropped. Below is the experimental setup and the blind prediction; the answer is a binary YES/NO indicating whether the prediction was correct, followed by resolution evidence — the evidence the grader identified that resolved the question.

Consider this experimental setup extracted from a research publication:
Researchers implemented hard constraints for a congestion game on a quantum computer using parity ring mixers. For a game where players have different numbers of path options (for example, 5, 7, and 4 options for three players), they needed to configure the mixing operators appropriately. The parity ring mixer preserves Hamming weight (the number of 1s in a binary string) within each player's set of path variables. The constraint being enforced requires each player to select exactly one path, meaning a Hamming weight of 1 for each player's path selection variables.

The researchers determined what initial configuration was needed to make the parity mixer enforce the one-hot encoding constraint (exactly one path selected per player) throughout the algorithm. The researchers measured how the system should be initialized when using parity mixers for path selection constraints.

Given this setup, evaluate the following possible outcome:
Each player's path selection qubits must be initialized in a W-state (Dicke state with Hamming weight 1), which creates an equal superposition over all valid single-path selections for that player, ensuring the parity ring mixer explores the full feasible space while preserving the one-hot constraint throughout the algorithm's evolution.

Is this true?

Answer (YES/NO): NO